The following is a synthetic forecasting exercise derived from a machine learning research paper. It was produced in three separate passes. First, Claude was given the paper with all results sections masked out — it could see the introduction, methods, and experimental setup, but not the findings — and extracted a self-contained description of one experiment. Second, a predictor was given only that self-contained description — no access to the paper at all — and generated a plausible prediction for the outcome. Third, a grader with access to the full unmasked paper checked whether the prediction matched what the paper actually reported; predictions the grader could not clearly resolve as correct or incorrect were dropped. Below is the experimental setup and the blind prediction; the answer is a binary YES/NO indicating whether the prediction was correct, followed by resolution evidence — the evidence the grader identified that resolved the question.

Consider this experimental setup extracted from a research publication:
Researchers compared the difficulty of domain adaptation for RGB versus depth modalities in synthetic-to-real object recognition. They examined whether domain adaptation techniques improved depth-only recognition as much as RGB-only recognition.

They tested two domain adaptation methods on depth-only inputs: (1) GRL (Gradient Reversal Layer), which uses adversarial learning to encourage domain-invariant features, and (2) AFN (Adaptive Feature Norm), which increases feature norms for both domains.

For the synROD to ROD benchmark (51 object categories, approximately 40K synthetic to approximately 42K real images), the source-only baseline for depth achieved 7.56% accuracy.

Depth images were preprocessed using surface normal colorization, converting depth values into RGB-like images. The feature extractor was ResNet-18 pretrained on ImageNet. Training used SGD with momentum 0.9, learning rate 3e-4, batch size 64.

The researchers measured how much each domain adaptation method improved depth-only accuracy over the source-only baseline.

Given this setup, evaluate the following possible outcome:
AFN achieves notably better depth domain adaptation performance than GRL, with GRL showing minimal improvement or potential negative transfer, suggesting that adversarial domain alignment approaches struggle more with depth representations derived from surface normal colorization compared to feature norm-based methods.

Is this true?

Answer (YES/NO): NO